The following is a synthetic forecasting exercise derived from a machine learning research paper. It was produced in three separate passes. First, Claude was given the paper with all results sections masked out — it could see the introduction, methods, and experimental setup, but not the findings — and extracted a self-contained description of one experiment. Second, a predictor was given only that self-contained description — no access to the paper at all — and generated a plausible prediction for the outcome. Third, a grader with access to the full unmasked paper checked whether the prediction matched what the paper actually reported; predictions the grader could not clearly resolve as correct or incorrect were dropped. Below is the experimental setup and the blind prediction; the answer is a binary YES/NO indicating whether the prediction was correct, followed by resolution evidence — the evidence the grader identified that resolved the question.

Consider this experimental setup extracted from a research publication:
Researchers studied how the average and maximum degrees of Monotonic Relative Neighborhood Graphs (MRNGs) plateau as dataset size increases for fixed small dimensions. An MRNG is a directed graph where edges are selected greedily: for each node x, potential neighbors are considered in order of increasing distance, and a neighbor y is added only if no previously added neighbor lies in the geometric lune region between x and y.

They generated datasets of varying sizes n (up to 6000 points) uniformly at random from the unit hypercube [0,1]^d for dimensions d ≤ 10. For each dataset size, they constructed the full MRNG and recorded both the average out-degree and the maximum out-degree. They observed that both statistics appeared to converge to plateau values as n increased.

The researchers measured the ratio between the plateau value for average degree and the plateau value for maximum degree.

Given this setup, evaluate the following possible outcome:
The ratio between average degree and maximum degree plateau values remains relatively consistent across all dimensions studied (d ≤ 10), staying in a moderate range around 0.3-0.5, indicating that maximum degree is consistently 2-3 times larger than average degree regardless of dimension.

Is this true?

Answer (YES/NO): NO